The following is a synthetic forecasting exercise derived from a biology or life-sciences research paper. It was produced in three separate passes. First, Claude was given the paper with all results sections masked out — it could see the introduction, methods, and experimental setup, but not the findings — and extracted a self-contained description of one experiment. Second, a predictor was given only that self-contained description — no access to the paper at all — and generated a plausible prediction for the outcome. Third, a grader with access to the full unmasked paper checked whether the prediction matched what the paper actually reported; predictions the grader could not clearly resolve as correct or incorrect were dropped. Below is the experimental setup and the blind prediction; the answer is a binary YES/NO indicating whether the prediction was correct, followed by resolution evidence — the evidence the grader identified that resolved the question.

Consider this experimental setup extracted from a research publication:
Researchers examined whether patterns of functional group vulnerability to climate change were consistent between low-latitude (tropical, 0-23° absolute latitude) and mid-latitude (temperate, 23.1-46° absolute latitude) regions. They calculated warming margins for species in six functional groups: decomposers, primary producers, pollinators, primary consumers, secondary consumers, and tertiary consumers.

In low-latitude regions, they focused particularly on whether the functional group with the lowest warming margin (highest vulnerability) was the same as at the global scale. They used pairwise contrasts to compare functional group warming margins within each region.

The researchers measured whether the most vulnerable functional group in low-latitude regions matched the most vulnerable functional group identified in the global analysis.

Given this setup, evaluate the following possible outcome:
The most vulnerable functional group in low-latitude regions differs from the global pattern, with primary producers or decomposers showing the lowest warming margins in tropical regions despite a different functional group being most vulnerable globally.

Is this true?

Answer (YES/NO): NO